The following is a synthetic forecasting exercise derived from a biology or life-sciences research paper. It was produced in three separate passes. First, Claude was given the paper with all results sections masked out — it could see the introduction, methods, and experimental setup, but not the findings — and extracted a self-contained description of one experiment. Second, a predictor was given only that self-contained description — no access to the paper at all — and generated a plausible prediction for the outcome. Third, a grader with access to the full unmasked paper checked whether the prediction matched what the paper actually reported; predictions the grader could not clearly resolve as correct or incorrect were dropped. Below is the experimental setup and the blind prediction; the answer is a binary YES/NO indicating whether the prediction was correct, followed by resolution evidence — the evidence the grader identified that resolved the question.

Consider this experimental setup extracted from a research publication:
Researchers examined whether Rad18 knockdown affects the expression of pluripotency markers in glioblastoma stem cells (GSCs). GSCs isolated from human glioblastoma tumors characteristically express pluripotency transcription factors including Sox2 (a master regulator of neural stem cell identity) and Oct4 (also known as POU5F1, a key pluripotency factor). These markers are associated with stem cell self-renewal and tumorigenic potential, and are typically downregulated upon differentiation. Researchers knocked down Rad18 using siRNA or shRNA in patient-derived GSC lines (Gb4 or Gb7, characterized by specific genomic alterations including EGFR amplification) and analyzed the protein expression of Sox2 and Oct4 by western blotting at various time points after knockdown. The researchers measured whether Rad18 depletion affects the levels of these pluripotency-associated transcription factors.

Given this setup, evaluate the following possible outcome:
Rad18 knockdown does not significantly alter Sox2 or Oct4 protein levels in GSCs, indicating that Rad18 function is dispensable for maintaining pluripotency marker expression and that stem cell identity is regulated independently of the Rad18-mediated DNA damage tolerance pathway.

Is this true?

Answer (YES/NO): NO